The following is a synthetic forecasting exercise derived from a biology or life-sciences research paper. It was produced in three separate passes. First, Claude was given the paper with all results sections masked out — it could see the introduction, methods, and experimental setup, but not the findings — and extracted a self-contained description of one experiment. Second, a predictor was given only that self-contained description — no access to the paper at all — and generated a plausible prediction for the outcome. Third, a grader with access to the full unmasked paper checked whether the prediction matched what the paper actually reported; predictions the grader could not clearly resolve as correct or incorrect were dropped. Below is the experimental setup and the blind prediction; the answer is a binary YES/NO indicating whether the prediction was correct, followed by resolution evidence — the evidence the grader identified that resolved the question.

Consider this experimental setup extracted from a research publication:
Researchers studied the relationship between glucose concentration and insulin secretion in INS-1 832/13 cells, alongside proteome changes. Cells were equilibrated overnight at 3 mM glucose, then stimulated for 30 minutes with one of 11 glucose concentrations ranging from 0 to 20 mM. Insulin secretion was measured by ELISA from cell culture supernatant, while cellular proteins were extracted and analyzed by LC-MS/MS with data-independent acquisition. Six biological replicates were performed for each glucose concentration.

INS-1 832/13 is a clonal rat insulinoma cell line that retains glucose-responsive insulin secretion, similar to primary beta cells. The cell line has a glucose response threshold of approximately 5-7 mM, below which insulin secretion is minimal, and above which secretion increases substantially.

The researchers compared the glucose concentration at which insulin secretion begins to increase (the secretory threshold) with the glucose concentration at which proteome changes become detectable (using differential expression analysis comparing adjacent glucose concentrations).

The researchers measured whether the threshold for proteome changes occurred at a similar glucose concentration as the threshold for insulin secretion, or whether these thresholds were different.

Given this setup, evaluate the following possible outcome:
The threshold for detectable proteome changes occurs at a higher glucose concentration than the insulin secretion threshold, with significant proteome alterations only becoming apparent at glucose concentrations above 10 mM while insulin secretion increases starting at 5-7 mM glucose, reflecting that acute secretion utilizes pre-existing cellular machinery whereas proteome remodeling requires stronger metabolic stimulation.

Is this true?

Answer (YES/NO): NO